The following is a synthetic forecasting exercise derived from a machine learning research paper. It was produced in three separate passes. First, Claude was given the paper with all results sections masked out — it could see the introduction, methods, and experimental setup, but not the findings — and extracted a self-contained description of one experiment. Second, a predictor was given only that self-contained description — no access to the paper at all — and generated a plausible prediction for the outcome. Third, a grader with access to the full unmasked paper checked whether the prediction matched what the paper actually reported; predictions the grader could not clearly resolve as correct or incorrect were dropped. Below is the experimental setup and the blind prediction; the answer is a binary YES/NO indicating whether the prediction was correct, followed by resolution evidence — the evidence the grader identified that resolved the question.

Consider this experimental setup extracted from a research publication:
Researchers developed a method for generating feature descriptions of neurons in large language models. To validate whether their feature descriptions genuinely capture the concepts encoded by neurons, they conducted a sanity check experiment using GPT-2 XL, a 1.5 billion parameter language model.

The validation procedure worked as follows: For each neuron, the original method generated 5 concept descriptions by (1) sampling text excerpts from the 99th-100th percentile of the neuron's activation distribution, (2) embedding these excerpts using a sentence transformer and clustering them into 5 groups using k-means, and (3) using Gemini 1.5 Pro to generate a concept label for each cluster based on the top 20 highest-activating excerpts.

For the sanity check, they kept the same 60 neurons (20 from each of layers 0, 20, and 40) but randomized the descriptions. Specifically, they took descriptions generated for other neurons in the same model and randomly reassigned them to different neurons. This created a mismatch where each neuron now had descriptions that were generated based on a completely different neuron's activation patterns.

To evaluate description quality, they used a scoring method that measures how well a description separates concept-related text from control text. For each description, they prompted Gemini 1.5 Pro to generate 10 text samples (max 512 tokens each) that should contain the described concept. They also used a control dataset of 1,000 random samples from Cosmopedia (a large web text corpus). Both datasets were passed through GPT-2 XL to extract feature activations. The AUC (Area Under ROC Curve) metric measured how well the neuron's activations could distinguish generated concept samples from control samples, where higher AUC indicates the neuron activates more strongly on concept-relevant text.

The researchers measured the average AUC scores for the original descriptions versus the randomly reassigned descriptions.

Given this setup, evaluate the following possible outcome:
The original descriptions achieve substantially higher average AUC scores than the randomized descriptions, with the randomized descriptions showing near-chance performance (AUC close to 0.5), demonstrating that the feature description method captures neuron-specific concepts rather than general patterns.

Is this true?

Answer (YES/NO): NO